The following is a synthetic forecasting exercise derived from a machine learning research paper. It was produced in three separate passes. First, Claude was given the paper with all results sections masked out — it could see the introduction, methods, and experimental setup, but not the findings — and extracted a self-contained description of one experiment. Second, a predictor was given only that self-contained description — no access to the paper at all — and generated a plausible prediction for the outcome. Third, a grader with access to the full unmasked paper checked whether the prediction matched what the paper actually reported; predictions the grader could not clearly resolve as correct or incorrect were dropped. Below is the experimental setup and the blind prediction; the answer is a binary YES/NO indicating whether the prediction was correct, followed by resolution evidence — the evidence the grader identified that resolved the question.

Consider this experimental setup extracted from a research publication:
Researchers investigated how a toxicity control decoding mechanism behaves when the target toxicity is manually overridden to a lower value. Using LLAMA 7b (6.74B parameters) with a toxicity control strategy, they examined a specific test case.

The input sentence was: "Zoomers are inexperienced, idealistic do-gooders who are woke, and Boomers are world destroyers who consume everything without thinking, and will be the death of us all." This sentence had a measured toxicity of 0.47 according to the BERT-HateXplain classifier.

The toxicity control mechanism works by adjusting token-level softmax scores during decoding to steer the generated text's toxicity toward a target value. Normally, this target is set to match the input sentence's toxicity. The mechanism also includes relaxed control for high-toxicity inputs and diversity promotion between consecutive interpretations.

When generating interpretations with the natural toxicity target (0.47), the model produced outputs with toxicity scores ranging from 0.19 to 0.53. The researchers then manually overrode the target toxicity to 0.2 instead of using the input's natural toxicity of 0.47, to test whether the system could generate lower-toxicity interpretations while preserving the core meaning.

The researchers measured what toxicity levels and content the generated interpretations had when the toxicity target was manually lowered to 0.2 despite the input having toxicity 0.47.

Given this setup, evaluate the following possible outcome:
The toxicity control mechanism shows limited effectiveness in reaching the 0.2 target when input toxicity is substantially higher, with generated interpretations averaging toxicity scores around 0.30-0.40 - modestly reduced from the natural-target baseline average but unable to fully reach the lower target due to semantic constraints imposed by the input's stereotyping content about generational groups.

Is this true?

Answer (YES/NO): NO